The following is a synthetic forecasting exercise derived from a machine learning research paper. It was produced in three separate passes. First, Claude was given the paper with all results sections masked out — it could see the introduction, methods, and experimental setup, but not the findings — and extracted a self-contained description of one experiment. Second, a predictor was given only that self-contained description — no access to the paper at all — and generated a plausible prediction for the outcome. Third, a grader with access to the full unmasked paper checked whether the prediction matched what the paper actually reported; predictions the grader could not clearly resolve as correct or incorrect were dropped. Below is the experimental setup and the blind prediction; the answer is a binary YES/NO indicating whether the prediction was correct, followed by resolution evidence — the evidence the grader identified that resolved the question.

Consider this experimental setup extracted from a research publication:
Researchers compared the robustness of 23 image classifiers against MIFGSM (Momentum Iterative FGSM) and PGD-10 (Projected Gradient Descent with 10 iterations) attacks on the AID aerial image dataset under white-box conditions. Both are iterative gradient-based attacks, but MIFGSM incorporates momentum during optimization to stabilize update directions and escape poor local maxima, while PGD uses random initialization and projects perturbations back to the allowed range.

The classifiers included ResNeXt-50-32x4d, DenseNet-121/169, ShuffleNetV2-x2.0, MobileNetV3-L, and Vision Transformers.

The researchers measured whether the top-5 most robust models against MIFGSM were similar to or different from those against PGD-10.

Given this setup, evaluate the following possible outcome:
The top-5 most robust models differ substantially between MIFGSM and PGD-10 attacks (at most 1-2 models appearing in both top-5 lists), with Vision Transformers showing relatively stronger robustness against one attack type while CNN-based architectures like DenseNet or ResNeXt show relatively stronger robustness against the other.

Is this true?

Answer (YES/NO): NO